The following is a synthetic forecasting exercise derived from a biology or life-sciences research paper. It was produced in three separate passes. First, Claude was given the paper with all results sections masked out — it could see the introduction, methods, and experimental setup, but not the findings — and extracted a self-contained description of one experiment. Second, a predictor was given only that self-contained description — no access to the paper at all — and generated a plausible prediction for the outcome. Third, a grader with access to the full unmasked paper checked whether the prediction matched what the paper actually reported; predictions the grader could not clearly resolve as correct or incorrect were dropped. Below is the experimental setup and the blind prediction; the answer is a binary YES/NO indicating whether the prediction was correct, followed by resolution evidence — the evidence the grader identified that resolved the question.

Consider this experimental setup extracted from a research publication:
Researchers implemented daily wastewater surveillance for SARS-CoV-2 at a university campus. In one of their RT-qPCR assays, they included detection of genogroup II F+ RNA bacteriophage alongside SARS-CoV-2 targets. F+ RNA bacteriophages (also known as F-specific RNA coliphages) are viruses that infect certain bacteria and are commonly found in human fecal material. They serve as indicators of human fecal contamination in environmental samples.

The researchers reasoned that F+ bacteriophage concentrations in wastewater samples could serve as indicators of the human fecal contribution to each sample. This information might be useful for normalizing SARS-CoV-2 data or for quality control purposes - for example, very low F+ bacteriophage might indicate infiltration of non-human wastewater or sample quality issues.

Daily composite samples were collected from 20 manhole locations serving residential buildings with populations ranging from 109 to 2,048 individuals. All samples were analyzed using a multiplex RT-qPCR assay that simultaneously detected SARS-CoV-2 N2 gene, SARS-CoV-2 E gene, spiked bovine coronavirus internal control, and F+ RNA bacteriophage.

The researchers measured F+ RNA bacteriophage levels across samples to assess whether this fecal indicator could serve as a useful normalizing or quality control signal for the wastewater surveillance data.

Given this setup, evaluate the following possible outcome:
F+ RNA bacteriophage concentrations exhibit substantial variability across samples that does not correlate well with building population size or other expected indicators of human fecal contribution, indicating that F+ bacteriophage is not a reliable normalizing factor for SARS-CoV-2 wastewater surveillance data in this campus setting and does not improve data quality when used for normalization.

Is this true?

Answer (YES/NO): YES